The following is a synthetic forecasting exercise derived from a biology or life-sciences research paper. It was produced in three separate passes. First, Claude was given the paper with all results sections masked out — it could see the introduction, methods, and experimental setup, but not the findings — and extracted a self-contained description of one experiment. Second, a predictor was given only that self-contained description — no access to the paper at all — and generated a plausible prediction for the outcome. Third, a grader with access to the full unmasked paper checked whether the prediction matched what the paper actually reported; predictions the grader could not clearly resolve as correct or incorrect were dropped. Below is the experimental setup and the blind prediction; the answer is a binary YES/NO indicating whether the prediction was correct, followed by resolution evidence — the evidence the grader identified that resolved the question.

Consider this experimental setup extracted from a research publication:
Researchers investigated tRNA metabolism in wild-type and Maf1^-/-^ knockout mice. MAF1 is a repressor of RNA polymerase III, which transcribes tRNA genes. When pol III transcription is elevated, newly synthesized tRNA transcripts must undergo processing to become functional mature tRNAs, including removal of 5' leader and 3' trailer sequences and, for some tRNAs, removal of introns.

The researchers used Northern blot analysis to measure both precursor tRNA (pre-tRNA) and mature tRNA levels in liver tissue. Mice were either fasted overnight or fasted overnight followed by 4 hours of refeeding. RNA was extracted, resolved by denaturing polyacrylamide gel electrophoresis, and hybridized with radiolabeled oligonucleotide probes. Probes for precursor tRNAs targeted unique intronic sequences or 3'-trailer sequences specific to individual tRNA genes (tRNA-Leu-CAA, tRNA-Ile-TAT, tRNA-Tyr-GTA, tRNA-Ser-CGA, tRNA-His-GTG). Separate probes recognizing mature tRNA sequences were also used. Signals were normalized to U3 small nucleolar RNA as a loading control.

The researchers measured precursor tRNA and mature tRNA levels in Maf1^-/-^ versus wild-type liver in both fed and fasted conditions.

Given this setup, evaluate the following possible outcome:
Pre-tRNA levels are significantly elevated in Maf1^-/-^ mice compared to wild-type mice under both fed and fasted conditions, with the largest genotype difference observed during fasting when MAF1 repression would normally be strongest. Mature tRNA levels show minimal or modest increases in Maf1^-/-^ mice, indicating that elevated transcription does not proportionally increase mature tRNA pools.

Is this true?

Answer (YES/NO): NO